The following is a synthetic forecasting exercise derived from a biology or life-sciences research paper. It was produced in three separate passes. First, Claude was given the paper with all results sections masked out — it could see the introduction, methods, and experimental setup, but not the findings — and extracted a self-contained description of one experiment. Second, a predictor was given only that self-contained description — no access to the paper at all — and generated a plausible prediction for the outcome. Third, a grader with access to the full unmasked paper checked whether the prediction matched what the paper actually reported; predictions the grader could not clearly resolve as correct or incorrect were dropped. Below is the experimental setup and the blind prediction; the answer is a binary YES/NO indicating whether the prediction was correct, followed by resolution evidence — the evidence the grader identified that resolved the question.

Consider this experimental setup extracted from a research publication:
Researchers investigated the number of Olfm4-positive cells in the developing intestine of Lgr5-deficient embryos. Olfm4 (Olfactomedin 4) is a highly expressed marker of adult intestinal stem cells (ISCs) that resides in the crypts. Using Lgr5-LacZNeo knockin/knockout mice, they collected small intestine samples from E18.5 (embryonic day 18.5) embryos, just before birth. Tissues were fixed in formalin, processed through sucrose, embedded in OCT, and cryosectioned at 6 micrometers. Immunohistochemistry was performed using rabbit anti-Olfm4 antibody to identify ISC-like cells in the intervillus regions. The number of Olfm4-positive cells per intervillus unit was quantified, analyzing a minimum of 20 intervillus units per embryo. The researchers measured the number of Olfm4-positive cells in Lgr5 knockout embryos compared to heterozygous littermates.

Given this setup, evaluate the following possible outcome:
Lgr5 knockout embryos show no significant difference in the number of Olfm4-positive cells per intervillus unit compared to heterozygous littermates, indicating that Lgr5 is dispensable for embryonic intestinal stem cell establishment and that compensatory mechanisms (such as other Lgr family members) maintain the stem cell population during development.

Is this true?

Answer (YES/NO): NO